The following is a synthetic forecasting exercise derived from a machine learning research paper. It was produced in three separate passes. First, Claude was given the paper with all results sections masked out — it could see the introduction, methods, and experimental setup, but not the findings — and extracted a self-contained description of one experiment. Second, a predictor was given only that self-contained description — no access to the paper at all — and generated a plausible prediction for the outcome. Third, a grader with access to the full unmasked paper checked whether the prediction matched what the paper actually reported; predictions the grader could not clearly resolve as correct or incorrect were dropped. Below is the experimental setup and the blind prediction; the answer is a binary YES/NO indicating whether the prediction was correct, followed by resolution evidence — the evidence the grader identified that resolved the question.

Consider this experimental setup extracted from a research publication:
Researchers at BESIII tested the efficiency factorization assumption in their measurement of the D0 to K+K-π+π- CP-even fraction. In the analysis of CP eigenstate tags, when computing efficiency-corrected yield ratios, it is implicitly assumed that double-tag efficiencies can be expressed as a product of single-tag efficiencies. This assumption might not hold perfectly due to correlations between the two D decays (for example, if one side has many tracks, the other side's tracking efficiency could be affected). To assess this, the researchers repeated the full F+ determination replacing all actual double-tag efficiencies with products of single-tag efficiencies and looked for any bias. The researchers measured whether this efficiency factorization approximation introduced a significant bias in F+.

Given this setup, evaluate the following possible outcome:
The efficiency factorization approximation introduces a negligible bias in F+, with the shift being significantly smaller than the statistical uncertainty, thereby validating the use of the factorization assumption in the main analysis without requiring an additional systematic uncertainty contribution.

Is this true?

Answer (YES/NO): NO